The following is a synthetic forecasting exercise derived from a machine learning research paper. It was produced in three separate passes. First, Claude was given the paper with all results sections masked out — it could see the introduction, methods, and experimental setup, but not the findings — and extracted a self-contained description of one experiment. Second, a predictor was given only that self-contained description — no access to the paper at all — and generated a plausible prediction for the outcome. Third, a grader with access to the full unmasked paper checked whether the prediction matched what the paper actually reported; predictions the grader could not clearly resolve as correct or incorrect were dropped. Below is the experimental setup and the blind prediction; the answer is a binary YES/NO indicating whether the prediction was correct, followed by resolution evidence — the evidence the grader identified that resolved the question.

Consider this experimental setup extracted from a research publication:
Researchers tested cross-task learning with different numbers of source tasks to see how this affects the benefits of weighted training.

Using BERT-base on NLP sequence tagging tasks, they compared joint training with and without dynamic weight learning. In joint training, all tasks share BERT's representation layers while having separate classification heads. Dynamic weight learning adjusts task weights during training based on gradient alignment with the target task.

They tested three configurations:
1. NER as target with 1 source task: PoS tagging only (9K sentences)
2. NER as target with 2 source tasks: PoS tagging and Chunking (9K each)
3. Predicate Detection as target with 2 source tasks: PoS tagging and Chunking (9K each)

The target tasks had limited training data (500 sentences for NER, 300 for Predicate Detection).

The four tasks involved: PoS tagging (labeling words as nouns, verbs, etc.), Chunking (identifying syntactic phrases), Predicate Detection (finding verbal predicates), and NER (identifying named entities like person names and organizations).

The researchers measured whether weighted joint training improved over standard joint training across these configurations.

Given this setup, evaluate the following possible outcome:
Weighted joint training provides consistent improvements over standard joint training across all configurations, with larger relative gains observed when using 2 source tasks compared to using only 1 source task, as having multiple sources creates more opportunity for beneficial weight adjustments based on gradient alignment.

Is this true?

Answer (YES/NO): NO